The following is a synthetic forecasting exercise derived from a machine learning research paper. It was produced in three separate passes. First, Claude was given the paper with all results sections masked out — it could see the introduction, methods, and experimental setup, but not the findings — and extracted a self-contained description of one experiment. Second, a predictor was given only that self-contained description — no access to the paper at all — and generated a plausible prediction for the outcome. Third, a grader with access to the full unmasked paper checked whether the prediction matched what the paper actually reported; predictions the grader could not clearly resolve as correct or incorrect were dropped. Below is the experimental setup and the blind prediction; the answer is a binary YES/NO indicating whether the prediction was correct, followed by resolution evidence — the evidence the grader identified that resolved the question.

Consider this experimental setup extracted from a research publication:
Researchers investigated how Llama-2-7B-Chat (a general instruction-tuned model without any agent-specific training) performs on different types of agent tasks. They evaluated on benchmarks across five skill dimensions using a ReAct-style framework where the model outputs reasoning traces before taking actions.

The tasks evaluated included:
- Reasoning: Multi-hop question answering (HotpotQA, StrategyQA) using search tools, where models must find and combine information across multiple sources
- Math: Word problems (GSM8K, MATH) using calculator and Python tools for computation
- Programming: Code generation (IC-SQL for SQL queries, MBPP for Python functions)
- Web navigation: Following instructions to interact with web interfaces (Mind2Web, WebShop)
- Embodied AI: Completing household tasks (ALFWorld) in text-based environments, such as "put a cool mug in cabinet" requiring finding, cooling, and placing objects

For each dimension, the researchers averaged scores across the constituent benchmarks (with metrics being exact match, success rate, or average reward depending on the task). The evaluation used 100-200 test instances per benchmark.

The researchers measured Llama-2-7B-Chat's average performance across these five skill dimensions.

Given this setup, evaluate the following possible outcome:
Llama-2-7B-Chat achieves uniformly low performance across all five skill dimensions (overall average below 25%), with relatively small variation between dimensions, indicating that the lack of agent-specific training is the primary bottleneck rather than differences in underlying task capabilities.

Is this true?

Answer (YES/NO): NO